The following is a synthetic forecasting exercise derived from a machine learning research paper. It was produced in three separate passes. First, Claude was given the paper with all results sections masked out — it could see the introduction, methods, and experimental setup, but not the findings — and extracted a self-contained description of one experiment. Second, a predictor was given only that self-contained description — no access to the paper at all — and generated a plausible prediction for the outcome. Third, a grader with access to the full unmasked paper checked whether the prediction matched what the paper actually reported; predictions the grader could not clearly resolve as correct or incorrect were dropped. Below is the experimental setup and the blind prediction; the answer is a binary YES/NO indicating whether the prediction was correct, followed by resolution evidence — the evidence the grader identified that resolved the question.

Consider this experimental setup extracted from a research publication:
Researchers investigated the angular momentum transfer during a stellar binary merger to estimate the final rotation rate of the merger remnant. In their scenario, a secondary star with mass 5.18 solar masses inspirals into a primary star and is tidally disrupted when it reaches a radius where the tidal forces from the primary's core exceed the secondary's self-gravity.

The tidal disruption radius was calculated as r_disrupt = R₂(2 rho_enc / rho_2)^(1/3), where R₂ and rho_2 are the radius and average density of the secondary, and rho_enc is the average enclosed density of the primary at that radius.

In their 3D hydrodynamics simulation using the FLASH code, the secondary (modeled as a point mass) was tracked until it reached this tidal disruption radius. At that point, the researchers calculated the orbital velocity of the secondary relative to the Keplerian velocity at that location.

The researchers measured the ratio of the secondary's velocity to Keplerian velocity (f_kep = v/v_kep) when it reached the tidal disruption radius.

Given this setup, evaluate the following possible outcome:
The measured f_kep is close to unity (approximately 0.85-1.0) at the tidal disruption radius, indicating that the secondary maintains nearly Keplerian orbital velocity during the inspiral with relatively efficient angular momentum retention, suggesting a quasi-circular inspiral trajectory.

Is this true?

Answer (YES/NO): NO